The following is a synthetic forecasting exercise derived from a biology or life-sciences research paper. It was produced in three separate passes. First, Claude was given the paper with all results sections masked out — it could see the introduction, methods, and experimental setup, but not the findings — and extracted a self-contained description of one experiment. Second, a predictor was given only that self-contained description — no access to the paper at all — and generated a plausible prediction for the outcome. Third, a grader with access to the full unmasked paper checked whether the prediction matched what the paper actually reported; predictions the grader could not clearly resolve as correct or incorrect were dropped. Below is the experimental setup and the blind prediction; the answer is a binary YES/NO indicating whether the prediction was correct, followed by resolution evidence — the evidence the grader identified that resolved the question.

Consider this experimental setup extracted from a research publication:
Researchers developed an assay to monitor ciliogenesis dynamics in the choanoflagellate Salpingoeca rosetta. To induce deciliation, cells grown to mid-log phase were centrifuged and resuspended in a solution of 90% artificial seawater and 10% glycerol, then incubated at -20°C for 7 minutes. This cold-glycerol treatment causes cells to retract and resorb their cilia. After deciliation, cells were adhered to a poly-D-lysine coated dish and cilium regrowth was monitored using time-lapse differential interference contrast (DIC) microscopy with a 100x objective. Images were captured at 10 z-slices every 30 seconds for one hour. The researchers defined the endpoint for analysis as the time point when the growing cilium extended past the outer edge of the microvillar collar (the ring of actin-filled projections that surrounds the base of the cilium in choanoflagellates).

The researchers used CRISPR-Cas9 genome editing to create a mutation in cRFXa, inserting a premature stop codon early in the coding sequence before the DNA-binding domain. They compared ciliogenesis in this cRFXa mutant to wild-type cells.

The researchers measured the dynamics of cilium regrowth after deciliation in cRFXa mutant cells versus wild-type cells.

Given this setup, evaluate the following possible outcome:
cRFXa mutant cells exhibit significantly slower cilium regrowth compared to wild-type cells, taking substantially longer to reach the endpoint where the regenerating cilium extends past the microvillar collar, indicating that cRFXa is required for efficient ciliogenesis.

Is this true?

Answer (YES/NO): YES